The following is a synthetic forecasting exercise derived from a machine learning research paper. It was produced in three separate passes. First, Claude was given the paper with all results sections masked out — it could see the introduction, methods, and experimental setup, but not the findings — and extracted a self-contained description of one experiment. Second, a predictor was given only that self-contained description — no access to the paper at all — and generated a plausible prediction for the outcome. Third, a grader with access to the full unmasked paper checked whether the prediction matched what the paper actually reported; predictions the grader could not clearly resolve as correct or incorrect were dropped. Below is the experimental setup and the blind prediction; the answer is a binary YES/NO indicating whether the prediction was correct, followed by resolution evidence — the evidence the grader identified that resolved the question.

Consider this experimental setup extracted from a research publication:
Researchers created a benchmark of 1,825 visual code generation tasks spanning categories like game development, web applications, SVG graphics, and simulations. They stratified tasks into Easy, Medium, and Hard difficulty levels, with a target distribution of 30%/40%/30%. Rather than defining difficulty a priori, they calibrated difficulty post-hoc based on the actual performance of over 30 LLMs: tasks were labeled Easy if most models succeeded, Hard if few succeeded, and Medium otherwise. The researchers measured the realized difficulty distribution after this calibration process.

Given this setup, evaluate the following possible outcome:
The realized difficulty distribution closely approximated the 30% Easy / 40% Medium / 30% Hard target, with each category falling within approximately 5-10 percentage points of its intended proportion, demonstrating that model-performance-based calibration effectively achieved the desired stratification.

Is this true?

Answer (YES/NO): NO